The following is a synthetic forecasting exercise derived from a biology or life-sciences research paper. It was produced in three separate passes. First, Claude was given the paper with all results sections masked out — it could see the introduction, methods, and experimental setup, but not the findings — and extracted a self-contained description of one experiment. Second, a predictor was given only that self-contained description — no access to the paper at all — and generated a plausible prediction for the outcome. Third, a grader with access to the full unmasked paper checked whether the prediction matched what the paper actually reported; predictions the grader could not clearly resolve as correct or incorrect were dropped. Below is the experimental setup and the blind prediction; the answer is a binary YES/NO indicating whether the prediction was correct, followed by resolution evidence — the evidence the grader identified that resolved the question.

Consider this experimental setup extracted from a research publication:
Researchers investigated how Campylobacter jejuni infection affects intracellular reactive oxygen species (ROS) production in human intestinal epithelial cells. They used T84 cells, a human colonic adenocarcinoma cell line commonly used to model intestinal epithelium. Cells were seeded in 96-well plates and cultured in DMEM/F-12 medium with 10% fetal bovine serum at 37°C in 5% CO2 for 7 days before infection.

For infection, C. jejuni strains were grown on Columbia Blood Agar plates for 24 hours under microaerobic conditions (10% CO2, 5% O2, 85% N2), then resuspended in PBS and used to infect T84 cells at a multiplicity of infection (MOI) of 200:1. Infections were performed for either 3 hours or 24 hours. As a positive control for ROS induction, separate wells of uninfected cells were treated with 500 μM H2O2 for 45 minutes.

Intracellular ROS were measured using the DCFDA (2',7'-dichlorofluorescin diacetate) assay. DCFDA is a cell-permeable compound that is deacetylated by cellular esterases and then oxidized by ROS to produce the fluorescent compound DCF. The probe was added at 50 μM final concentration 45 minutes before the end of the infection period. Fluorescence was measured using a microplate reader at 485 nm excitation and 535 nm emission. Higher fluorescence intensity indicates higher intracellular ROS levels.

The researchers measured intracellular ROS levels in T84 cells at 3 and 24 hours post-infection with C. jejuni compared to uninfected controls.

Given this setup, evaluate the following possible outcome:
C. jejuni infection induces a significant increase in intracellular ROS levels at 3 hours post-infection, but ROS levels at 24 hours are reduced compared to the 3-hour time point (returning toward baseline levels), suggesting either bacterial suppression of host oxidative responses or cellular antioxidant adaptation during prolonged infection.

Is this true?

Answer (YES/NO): NO